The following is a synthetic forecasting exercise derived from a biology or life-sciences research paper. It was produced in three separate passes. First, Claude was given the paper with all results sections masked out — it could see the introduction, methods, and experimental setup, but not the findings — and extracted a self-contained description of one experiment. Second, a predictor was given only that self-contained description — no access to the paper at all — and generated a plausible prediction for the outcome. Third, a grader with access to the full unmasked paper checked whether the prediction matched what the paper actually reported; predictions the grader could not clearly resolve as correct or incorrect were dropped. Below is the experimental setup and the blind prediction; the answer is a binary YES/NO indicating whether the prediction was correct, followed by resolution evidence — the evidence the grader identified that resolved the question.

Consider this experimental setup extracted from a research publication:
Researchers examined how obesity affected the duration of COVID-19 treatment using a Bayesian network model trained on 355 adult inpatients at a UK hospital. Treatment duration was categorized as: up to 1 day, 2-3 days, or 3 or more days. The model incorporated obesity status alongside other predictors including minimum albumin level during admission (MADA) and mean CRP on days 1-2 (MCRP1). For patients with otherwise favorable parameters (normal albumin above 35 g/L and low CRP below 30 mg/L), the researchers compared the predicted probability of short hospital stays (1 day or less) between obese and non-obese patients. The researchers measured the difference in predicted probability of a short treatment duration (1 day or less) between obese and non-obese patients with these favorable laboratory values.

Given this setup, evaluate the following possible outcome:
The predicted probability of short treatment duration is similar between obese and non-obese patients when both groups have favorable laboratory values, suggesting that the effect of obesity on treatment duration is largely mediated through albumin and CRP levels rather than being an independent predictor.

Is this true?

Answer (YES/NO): NO